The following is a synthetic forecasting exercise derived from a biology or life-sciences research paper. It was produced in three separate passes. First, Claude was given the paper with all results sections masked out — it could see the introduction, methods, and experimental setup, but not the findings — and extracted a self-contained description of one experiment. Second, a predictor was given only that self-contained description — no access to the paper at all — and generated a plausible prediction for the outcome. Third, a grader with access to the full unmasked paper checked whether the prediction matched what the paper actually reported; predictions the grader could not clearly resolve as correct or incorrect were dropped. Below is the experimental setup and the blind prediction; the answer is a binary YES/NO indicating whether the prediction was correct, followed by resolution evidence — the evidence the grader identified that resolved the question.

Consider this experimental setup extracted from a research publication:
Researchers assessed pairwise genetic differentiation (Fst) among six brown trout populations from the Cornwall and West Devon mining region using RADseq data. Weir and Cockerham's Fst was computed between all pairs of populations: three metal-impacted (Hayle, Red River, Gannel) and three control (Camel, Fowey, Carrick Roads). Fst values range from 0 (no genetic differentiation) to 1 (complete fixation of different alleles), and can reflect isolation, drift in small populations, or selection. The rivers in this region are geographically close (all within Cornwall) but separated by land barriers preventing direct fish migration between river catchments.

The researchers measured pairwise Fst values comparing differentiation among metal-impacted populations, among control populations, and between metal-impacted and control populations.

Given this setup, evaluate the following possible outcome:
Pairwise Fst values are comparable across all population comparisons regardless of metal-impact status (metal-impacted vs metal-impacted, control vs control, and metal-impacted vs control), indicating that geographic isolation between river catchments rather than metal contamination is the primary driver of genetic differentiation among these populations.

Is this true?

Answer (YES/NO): NO